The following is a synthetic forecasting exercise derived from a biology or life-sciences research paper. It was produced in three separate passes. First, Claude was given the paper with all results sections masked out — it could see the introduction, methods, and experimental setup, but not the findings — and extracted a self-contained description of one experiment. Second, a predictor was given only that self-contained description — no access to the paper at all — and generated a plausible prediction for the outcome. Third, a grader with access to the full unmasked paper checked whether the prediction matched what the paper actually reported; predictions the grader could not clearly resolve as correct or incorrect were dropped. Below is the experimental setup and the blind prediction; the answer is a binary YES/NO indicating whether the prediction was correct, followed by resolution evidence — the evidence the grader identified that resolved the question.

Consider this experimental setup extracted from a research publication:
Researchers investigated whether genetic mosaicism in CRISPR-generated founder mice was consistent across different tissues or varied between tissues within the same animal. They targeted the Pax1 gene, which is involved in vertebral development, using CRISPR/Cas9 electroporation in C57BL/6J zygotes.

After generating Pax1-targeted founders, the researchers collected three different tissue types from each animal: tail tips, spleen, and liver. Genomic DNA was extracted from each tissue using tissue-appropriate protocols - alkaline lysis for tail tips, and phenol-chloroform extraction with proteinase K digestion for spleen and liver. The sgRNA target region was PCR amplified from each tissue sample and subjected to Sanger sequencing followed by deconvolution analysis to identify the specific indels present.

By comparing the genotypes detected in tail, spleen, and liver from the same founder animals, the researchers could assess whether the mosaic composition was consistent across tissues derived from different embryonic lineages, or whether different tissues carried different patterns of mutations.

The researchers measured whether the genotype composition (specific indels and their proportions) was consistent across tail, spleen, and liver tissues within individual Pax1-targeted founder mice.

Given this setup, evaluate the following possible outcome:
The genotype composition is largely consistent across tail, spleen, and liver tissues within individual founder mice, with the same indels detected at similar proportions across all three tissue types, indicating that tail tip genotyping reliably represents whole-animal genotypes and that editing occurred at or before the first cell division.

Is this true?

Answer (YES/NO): YES